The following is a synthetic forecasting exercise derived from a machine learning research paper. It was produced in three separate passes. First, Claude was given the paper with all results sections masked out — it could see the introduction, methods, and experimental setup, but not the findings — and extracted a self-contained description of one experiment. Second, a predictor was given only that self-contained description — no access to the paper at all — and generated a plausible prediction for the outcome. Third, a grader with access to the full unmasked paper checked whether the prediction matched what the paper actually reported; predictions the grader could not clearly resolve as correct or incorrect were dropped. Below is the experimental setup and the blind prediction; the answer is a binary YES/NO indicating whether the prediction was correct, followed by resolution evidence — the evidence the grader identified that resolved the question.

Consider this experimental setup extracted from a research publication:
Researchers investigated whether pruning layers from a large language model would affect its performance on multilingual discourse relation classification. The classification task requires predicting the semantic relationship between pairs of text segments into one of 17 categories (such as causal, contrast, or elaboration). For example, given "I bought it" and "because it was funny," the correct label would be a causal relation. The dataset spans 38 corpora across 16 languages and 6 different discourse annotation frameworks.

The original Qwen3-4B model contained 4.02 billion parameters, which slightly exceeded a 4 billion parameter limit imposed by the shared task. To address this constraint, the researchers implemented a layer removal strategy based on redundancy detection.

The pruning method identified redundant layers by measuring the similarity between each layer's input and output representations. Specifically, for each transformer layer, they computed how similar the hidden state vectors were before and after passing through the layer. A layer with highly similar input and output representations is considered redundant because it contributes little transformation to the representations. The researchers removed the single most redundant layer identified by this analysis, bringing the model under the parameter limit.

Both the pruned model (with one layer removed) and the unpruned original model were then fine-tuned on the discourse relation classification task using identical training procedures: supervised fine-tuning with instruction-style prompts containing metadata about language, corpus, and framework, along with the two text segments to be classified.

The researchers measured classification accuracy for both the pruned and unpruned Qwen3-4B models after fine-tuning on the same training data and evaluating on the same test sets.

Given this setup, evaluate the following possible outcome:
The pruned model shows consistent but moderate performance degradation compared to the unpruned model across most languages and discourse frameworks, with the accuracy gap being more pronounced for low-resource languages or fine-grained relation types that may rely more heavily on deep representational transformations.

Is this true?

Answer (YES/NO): NO